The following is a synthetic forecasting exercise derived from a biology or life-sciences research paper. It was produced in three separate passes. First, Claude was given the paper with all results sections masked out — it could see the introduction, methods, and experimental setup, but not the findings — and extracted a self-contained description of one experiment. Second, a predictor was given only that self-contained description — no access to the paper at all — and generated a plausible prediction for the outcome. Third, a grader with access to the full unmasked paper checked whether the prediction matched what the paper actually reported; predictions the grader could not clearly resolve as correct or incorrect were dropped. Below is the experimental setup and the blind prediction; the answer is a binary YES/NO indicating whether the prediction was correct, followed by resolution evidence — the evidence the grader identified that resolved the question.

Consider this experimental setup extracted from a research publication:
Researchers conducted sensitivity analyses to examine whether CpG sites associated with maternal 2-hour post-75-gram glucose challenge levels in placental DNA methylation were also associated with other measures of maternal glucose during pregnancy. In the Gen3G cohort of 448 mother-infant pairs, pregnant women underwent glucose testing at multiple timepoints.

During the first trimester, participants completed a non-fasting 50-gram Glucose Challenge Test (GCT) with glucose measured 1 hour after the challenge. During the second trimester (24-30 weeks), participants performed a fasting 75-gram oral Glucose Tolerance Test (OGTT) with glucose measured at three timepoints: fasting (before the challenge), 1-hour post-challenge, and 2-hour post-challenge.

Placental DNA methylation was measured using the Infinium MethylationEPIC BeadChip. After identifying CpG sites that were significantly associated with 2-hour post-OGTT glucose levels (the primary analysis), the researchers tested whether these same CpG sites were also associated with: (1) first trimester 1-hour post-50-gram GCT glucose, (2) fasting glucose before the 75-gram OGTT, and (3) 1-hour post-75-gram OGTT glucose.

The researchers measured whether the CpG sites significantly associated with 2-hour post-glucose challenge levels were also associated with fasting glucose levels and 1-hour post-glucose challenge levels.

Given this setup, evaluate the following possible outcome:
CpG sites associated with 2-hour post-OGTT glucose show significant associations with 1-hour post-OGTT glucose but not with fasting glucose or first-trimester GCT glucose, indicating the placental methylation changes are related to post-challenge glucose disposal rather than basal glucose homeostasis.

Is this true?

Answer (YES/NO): NO